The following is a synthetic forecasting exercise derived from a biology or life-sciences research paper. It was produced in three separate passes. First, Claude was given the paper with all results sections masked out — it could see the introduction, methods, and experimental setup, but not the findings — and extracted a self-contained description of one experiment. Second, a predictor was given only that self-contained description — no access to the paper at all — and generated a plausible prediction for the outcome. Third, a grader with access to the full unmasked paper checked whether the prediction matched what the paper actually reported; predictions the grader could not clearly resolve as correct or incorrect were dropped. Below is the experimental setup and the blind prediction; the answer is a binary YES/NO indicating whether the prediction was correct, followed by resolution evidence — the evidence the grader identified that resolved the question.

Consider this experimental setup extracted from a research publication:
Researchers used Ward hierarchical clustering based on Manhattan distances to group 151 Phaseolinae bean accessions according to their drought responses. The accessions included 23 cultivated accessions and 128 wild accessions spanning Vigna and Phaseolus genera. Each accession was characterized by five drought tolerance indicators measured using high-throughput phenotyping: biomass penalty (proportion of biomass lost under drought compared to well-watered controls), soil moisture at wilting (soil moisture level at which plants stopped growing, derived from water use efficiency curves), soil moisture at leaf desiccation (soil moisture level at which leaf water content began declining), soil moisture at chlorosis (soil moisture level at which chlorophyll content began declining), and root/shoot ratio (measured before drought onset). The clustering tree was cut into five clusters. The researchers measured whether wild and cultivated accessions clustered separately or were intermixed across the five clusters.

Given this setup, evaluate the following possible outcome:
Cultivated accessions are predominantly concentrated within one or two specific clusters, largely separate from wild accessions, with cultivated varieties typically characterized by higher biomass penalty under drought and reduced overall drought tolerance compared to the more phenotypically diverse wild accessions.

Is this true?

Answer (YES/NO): NO